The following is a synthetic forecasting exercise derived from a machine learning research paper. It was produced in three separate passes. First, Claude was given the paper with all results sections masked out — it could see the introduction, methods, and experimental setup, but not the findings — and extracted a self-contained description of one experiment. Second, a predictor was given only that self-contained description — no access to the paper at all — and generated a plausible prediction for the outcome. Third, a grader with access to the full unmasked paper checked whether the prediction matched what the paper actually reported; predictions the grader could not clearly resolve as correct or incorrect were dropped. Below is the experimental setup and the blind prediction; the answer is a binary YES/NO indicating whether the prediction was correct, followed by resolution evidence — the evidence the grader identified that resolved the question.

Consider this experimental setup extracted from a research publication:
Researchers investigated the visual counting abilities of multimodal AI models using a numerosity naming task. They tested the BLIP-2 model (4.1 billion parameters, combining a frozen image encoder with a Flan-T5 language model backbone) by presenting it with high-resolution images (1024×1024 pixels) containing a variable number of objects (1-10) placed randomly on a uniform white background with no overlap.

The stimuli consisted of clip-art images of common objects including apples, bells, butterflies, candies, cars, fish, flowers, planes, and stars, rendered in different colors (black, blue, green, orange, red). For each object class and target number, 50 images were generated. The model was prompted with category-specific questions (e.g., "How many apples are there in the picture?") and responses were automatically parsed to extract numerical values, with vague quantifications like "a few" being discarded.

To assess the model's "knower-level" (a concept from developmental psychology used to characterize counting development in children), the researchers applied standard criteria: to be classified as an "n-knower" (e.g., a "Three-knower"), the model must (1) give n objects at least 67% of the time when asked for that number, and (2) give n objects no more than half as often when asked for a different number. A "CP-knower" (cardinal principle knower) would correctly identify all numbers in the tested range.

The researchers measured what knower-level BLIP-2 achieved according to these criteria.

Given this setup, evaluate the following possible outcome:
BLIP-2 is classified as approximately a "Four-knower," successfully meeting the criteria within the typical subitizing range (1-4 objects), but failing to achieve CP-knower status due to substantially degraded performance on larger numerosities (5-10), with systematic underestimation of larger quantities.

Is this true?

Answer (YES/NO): NO